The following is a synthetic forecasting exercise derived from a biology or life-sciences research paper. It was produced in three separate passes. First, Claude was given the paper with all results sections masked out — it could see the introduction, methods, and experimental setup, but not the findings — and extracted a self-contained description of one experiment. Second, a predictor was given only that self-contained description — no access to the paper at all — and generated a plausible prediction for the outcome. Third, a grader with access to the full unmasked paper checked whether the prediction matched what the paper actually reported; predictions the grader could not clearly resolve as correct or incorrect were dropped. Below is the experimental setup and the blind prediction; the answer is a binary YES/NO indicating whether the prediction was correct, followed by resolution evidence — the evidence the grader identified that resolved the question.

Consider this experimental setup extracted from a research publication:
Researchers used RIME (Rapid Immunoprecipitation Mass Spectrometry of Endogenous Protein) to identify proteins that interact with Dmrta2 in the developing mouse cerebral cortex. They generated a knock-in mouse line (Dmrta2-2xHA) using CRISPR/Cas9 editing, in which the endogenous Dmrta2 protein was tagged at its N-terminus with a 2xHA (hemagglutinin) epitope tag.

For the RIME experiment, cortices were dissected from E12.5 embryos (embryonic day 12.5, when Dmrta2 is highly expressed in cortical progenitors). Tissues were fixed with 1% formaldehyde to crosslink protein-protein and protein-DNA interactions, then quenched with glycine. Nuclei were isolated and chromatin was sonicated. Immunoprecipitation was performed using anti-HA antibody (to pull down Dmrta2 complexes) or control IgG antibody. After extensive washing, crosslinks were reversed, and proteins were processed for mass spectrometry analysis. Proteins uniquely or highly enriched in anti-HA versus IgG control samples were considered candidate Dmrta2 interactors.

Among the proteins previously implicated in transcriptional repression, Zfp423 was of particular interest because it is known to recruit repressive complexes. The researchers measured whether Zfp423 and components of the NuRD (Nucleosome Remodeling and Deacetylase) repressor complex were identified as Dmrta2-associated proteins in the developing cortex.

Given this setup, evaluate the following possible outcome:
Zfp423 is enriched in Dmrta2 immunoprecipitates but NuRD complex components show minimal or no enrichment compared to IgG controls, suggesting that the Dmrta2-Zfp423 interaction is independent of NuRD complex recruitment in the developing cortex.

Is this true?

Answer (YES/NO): NO